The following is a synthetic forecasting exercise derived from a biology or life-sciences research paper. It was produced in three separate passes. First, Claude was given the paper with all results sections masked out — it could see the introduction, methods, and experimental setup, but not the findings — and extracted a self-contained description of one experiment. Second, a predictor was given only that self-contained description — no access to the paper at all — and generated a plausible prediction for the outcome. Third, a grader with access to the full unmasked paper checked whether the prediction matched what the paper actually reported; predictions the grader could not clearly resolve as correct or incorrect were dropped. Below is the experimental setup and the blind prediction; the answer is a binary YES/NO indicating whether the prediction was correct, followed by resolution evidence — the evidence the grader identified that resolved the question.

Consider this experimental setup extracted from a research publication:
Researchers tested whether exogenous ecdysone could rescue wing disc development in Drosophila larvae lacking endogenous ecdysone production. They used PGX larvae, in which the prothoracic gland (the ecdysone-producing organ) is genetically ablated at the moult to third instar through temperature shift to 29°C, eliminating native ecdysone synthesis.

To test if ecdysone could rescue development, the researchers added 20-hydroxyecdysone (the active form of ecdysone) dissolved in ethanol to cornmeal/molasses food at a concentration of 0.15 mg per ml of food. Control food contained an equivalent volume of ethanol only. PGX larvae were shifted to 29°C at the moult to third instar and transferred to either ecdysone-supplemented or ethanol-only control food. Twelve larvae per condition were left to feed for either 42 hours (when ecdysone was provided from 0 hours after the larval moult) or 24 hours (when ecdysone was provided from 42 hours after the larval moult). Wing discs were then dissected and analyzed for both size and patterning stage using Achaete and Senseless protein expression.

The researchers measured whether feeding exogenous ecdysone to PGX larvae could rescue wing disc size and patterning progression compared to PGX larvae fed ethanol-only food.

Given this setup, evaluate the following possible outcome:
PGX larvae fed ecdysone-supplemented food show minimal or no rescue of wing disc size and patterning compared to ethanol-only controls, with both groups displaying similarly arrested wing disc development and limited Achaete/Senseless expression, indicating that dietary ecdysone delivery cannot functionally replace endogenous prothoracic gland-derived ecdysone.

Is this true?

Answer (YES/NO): NO